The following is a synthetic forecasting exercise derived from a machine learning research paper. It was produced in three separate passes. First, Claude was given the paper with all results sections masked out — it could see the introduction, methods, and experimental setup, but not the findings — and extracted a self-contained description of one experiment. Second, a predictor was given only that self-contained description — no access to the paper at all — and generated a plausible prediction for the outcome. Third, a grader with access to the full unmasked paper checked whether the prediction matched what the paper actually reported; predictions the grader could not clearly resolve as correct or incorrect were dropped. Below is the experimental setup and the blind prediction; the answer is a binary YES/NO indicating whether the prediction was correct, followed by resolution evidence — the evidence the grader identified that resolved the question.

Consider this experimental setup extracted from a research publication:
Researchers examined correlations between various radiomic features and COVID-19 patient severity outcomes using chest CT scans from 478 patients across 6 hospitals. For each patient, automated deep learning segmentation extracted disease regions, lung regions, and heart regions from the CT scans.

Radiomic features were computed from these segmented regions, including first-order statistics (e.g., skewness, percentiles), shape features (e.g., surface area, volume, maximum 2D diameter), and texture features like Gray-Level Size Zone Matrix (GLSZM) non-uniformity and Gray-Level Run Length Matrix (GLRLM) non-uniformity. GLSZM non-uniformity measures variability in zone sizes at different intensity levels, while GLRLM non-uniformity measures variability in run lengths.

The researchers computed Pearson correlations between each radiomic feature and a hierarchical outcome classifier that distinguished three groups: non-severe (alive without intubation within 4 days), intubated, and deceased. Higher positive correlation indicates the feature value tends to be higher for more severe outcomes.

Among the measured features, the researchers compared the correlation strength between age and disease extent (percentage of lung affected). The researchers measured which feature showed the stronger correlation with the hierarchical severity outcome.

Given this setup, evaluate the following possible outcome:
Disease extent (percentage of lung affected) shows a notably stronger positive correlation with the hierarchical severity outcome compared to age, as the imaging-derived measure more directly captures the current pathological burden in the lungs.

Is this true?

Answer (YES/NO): YES